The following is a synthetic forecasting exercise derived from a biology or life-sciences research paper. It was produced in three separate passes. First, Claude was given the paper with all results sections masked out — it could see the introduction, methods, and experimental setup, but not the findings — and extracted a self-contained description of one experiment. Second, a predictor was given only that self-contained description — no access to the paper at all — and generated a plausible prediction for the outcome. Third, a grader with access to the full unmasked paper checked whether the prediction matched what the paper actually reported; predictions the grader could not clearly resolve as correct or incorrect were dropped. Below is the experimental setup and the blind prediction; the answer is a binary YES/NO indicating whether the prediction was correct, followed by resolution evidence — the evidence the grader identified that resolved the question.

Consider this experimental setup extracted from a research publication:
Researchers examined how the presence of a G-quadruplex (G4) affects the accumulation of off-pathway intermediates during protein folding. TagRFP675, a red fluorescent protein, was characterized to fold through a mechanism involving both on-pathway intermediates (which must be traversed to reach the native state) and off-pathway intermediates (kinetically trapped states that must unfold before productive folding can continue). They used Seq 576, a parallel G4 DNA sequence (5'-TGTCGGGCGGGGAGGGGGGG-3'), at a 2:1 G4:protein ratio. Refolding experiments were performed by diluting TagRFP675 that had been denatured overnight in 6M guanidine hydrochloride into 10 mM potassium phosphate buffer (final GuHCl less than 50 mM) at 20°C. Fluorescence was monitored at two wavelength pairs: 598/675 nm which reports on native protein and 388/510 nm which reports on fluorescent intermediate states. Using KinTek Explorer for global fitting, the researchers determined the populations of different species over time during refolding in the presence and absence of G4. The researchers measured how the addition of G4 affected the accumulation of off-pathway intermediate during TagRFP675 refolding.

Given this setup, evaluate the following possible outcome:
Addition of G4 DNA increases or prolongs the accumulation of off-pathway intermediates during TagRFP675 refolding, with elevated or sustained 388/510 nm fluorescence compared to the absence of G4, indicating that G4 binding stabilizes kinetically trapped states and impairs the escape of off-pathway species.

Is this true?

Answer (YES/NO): NO